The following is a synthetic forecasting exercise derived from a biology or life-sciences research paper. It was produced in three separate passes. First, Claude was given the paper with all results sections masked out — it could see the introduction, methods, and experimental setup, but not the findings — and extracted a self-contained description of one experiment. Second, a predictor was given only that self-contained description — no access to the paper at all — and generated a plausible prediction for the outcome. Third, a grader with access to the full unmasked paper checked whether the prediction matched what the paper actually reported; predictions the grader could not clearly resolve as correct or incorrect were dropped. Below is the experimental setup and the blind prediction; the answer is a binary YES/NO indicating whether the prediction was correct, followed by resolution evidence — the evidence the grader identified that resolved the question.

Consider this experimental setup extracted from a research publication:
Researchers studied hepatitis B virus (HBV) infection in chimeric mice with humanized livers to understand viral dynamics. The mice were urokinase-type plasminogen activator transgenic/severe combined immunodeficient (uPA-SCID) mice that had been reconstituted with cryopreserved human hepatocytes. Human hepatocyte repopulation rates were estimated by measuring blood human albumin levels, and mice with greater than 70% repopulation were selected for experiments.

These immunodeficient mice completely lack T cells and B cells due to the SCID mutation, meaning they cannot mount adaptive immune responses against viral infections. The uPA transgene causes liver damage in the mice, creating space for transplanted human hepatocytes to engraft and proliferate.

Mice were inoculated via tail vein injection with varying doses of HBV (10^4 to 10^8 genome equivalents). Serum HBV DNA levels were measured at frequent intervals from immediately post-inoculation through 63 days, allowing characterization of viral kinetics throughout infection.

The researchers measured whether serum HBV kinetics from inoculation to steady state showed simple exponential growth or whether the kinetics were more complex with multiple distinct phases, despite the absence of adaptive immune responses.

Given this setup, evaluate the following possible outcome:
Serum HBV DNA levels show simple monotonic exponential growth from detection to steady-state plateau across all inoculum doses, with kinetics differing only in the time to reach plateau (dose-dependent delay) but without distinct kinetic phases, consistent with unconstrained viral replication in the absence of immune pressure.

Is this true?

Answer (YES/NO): NO